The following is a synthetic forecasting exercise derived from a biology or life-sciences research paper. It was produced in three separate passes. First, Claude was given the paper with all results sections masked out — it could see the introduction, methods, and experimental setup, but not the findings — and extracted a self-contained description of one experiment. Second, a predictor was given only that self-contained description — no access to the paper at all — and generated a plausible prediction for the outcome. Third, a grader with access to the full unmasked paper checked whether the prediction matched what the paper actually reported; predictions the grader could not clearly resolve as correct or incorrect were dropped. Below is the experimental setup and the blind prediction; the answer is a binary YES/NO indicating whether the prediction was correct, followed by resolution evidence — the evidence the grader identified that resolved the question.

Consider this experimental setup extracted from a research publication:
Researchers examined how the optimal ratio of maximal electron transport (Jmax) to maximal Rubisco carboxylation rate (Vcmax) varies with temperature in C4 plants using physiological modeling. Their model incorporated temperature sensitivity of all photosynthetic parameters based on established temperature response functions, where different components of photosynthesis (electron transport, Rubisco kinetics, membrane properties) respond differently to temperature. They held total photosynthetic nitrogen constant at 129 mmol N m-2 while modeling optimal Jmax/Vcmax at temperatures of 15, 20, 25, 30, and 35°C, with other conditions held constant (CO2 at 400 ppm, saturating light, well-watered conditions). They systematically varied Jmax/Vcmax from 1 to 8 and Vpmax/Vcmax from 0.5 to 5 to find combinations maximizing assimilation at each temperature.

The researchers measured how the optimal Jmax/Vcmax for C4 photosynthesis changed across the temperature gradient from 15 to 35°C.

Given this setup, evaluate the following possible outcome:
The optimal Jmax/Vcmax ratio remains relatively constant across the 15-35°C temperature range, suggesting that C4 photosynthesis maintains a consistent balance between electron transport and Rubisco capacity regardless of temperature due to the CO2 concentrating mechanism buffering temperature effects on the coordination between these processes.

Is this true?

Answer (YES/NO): NO